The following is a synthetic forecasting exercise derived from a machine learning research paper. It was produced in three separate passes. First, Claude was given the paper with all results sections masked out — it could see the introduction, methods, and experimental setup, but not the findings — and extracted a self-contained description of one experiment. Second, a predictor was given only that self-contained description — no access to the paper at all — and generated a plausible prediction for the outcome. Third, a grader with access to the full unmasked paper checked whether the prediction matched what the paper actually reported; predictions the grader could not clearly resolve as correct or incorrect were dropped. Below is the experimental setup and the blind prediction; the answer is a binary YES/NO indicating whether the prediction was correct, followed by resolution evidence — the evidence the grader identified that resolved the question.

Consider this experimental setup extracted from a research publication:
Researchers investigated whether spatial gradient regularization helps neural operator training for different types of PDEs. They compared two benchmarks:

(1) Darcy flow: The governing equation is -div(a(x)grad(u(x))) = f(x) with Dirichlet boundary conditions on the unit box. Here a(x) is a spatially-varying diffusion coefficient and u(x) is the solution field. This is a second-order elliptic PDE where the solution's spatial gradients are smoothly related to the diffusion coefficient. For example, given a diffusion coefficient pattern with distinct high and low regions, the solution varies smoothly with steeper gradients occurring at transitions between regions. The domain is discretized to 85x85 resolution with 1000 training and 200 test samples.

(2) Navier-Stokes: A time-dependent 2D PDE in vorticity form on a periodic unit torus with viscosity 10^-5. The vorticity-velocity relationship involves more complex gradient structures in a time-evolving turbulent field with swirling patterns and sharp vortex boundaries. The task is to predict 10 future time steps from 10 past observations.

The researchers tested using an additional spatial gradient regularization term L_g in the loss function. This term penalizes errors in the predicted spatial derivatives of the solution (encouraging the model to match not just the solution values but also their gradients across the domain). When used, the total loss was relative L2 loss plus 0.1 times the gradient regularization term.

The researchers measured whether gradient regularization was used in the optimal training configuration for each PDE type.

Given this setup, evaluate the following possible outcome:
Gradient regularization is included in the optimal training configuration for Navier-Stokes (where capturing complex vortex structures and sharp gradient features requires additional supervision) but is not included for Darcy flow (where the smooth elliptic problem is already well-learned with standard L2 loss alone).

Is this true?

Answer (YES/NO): NO